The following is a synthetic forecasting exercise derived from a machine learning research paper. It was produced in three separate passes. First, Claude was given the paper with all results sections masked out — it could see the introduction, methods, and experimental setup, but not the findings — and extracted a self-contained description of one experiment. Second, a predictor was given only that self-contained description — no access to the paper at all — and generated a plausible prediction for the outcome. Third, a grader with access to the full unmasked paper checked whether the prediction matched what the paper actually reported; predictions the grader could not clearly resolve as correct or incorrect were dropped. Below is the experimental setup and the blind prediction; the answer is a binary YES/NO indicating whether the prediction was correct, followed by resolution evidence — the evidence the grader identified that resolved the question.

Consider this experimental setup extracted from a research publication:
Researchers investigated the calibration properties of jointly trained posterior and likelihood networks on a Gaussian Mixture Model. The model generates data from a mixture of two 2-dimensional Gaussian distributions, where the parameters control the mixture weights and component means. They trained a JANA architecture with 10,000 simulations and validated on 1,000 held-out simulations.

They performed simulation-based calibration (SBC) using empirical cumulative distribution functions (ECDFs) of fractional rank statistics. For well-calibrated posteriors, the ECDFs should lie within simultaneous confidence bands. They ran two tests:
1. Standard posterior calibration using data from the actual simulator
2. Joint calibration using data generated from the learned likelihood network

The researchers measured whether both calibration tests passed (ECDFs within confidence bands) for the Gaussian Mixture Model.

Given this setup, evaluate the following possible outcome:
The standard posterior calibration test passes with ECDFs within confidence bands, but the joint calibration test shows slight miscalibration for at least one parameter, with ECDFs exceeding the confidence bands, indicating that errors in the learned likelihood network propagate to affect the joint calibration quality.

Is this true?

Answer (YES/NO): NO